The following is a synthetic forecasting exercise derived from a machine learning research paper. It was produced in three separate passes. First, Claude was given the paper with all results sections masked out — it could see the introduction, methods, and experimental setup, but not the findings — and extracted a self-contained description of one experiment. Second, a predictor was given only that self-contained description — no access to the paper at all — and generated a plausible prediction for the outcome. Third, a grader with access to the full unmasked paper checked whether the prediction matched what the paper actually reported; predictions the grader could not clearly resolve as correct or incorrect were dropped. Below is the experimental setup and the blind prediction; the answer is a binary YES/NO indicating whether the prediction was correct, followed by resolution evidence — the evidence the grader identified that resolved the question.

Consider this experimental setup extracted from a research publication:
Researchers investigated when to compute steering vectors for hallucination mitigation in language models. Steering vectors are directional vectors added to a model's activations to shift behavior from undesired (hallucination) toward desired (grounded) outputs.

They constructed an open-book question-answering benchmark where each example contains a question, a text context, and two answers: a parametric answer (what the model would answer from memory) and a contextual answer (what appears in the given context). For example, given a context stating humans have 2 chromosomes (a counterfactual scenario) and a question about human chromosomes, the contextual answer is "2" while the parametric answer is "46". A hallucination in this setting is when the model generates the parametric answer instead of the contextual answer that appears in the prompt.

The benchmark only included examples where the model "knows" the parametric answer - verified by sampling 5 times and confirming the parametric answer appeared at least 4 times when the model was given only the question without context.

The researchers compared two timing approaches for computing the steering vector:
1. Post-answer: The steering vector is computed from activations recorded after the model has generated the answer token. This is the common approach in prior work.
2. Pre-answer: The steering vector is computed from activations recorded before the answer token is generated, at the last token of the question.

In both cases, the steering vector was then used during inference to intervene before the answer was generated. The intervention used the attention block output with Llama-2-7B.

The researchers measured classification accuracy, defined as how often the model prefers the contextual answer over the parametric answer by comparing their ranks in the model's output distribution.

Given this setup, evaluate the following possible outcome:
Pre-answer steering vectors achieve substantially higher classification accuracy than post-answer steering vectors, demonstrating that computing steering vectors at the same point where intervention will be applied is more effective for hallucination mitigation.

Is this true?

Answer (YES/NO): NO